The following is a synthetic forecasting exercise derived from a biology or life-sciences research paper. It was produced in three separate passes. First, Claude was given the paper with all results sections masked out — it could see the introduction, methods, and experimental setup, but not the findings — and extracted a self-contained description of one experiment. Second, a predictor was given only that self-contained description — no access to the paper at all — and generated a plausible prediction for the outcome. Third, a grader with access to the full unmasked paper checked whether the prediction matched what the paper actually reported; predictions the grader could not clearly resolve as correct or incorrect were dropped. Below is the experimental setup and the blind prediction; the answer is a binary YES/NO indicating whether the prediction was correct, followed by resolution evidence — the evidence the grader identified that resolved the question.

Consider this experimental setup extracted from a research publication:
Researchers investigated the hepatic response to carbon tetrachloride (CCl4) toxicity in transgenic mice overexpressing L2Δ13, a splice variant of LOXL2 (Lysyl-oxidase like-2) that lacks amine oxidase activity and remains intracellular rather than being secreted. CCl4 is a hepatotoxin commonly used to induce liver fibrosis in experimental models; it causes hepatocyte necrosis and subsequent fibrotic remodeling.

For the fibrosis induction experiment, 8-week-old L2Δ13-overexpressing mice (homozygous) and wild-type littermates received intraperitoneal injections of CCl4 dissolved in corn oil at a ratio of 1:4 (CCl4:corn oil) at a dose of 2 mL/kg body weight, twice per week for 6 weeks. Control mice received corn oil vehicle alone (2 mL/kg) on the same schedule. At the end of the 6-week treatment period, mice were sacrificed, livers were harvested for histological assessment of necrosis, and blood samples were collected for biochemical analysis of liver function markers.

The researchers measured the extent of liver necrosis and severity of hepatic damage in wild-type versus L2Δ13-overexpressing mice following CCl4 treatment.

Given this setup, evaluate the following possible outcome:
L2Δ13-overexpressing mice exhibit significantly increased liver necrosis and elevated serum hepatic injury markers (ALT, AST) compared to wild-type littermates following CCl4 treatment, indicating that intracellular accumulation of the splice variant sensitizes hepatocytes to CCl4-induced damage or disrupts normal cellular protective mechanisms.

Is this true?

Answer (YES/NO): YES